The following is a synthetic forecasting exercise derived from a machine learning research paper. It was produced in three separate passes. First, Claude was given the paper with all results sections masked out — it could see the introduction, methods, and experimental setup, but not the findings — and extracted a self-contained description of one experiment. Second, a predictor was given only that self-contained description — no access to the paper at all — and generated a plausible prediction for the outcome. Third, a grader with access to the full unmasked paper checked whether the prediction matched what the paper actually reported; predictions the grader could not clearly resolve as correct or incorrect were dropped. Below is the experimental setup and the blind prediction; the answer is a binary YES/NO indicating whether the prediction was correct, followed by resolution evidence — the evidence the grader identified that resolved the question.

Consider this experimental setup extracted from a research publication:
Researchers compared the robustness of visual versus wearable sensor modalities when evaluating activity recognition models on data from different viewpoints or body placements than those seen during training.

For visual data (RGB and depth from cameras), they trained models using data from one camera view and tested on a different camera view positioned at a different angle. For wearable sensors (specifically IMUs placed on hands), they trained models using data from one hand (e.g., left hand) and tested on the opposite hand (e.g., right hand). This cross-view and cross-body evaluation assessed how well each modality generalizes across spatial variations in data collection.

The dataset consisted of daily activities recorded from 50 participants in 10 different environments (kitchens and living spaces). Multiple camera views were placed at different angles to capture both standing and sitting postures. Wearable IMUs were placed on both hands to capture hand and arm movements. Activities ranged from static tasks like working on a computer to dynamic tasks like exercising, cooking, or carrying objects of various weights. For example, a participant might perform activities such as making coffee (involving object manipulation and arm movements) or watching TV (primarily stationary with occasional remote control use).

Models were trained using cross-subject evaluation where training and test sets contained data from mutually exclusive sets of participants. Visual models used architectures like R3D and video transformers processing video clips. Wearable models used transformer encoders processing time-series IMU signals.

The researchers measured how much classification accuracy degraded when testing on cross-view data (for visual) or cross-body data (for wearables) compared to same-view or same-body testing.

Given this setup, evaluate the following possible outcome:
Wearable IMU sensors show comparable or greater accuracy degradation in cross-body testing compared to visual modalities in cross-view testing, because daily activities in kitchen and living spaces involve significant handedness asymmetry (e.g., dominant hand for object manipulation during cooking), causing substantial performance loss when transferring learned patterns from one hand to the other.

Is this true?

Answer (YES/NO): NO